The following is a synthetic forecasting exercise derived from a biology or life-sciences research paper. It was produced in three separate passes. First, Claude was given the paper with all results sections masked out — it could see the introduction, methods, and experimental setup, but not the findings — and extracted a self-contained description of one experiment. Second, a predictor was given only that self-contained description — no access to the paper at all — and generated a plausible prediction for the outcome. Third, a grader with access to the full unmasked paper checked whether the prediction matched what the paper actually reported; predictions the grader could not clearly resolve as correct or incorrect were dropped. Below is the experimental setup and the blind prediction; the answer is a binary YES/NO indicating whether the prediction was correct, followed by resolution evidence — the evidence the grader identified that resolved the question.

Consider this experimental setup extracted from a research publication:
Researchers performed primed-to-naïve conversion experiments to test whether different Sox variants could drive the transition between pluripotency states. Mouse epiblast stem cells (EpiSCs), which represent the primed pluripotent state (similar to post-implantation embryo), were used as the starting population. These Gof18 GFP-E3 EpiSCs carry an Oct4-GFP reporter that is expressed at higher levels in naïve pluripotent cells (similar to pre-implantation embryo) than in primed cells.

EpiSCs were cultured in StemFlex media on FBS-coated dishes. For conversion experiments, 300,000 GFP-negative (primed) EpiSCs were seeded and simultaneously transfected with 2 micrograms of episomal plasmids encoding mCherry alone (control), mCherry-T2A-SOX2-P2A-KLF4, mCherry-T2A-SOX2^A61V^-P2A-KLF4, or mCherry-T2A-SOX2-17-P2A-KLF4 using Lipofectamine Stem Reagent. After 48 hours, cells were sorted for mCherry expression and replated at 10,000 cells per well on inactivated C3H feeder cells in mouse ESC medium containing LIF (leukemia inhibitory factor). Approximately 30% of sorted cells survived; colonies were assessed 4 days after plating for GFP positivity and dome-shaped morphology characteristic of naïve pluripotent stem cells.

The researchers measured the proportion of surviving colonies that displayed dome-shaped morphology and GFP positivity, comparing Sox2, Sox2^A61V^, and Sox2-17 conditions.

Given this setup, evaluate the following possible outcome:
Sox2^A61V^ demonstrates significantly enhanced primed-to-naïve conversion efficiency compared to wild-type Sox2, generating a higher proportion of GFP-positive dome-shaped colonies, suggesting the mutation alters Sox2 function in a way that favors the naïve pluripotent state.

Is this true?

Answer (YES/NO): NO